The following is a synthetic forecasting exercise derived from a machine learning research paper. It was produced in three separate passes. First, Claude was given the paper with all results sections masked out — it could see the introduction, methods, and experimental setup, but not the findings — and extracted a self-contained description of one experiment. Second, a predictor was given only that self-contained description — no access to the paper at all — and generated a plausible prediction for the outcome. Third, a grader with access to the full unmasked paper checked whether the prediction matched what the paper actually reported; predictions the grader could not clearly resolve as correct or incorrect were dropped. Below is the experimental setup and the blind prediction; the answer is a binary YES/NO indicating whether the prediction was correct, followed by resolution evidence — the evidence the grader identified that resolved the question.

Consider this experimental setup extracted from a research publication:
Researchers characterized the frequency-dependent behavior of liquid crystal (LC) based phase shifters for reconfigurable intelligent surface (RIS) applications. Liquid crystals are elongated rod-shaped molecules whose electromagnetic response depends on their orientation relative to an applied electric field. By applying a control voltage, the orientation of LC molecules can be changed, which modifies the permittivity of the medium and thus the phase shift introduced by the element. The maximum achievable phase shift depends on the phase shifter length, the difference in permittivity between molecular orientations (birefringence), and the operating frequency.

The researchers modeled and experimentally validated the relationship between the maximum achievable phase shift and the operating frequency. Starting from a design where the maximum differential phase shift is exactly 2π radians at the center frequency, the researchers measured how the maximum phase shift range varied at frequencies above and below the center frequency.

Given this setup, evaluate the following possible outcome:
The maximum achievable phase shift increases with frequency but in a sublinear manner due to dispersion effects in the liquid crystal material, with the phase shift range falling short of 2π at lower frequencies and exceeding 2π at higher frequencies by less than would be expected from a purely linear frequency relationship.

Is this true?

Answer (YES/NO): NO